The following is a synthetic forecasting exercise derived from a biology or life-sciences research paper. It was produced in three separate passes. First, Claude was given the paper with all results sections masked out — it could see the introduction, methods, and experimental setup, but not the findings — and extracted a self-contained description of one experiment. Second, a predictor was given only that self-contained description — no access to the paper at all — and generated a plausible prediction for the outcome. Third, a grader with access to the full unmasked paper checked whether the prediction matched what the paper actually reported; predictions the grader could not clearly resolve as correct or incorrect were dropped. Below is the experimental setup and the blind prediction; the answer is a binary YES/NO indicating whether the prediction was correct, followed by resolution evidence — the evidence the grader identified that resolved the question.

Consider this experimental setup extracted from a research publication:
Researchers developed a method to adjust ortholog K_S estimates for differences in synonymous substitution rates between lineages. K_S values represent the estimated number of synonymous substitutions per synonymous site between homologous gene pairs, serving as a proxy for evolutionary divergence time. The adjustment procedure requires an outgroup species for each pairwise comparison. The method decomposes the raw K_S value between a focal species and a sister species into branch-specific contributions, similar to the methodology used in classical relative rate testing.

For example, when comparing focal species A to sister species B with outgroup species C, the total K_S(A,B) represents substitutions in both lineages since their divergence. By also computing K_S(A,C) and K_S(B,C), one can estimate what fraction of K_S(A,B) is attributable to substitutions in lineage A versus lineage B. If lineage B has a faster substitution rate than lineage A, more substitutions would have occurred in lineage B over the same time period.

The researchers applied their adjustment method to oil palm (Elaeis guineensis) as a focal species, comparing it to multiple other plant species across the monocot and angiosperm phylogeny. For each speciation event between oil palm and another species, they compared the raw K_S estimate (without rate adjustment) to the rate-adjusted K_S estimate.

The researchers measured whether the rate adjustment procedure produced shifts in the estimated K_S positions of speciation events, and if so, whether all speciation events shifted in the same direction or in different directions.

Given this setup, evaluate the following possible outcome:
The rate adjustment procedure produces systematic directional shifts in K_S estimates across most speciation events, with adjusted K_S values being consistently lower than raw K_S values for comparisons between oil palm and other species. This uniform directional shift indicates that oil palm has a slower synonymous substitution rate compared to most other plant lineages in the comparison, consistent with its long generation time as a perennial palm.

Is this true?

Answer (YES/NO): YES